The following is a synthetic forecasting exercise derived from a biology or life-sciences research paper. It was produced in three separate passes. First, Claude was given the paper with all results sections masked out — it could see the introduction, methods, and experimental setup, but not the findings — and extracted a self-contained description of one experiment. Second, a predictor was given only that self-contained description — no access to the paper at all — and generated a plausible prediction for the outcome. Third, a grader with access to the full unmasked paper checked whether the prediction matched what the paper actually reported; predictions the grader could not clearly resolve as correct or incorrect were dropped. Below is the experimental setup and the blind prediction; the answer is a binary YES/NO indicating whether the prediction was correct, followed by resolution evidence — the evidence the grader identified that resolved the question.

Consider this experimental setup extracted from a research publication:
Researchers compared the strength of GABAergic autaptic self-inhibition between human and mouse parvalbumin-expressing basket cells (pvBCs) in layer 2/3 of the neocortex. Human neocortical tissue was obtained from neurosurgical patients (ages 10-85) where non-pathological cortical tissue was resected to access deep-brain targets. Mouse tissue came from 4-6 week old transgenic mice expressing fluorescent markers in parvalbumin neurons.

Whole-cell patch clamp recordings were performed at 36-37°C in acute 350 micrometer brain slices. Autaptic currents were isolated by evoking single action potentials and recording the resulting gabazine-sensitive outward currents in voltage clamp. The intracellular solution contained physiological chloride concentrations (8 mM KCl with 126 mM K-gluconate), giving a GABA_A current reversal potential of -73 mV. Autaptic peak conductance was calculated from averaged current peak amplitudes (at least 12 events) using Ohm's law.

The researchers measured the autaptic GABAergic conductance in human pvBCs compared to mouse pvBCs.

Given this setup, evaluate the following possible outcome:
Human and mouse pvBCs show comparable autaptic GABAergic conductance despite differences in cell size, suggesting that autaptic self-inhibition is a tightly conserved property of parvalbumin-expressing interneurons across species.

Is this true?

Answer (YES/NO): YES